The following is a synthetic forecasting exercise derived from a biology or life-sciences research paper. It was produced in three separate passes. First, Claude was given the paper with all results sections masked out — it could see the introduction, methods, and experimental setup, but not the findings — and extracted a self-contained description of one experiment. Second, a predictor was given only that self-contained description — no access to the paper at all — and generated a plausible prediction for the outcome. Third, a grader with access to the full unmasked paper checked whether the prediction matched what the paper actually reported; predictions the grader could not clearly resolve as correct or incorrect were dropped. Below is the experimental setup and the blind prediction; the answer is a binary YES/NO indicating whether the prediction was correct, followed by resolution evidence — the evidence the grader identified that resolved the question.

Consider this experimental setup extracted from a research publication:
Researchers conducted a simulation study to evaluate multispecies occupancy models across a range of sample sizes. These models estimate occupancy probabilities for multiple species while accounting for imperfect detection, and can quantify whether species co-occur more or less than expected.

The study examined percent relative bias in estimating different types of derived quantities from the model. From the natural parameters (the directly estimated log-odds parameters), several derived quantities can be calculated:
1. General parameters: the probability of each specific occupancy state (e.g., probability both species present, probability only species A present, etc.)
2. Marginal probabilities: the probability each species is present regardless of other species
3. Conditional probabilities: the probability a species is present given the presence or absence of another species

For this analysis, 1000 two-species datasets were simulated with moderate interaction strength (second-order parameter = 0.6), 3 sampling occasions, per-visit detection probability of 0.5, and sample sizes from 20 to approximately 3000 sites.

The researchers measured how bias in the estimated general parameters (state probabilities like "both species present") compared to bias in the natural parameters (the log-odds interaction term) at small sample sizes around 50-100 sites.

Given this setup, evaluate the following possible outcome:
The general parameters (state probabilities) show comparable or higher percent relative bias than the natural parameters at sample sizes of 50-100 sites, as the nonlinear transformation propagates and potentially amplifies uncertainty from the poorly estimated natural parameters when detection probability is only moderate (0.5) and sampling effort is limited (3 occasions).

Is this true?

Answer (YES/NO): NO